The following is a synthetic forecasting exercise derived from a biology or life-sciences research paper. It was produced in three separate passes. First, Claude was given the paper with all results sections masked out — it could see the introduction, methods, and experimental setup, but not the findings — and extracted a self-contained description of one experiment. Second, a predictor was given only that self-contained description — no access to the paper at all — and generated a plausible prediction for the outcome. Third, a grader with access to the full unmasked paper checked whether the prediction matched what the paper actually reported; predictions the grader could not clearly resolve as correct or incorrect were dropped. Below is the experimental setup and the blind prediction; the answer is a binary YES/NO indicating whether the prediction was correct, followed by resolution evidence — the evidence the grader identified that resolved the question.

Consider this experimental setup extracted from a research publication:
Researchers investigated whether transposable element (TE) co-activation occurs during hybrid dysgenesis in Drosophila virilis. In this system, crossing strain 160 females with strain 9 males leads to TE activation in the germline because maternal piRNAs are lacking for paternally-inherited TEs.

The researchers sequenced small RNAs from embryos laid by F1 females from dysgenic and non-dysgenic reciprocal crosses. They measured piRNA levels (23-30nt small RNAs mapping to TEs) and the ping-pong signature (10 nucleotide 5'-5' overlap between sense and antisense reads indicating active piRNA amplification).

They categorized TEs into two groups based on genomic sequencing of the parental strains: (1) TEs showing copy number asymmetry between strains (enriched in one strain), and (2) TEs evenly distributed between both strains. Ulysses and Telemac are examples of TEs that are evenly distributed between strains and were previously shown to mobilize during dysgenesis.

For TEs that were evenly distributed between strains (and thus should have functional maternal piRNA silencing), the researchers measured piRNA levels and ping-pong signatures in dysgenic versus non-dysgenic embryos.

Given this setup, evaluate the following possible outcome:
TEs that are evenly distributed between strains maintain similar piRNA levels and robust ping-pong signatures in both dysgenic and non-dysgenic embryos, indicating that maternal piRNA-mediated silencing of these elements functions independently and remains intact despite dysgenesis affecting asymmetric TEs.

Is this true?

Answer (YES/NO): NO